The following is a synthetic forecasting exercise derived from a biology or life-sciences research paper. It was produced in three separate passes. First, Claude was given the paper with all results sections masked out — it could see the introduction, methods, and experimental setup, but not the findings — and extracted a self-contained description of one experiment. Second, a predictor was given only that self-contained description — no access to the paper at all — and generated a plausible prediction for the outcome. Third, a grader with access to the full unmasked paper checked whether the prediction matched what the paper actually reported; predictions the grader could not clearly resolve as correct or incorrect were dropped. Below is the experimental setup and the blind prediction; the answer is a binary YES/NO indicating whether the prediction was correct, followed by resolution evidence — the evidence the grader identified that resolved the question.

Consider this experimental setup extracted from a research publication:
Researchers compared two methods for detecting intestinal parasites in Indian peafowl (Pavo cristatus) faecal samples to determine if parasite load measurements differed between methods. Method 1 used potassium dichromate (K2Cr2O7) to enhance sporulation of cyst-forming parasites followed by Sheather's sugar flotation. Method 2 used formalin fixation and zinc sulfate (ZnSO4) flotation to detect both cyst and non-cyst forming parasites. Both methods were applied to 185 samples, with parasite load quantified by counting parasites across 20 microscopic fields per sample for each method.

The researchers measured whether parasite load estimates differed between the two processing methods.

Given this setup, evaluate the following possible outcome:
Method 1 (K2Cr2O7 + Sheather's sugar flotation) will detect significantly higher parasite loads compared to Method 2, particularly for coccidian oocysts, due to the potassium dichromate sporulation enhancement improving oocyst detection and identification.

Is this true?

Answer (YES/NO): NO